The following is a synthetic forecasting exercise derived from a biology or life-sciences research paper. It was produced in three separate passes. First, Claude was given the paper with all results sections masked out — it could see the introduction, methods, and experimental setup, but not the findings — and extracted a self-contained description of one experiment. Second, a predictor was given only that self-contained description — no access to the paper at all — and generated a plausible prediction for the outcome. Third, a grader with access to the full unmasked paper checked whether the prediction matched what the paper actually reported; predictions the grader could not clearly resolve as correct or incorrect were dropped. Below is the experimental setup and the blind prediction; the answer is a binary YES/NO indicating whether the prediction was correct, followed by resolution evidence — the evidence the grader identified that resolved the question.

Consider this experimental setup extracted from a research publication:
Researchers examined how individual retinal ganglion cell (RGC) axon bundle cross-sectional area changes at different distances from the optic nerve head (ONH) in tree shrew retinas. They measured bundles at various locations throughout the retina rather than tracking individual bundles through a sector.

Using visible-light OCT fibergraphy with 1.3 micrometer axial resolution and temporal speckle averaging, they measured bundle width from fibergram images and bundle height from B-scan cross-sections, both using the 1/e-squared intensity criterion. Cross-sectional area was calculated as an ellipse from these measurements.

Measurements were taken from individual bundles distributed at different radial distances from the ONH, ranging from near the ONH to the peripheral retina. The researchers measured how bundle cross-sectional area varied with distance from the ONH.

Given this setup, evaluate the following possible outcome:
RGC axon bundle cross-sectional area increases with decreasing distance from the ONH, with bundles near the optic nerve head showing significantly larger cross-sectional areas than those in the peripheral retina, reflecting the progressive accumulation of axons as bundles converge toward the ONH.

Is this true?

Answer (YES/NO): YES